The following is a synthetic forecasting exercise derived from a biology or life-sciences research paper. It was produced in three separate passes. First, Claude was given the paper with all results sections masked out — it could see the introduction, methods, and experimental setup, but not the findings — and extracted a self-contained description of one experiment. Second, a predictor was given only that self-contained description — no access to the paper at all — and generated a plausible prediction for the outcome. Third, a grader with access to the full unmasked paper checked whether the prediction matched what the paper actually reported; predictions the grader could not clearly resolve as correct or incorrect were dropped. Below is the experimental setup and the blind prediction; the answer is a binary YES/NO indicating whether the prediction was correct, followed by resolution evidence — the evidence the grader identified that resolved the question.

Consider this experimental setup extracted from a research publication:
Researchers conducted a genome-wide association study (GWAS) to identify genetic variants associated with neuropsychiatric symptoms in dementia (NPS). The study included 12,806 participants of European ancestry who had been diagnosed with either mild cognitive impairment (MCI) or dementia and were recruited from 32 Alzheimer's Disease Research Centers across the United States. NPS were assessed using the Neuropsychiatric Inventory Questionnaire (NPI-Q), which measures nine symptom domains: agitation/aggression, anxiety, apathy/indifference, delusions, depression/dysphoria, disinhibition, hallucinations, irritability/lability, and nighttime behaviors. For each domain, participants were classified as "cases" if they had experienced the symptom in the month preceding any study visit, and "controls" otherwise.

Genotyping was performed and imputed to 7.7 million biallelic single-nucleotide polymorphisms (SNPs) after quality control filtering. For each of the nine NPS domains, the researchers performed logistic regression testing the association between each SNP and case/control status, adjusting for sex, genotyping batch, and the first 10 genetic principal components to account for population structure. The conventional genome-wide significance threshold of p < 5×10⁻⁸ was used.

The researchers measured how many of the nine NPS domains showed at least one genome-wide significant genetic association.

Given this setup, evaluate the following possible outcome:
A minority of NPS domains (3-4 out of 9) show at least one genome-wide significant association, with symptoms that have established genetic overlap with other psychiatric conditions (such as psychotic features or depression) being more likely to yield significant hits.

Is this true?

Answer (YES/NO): NO